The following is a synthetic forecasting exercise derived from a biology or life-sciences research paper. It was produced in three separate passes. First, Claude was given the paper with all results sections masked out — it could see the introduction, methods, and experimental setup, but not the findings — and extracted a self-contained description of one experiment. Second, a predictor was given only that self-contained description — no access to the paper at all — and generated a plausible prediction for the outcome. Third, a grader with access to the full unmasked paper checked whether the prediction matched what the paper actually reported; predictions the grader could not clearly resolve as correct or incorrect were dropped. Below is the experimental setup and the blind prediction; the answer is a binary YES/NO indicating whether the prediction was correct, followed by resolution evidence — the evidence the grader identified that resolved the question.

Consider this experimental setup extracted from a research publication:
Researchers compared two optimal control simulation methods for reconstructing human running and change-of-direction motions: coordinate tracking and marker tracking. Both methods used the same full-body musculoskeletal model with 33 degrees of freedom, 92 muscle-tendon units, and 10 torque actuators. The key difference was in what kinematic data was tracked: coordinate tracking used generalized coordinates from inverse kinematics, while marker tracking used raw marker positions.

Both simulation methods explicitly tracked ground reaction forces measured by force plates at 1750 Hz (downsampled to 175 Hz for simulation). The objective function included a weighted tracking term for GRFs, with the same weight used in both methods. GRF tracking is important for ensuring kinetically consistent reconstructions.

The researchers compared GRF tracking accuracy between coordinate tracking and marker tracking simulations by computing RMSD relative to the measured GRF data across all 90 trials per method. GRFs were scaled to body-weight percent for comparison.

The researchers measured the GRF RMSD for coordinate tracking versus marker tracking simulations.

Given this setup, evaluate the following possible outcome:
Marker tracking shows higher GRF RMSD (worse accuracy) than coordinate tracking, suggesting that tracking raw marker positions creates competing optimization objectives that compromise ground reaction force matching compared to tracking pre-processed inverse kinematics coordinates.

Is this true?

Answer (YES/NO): NO